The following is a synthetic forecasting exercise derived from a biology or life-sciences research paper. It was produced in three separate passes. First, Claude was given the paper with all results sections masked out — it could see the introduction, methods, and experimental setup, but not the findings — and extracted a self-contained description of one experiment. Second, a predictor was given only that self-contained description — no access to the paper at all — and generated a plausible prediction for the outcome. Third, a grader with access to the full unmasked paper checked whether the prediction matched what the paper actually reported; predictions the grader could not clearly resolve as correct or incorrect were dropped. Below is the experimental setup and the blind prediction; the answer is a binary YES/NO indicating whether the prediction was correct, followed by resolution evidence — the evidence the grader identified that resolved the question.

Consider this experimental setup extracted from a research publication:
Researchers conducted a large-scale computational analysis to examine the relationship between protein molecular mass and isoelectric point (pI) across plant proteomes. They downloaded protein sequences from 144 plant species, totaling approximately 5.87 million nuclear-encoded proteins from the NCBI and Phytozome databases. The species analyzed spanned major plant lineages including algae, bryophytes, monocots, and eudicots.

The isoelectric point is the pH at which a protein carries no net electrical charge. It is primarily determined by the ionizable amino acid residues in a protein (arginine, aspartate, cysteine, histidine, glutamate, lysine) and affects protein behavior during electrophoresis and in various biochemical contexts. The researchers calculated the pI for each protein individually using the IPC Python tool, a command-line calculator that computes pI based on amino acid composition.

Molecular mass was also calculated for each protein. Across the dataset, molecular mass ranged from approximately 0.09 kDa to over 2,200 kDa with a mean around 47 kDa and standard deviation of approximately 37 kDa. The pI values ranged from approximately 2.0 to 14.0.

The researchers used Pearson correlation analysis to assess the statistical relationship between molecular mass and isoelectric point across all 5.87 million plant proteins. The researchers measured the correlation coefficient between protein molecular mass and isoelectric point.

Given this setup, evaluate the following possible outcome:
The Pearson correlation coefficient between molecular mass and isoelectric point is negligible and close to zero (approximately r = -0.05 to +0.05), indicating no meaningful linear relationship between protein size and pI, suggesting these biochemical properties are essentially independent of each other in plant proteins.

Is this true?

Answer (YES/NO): NO